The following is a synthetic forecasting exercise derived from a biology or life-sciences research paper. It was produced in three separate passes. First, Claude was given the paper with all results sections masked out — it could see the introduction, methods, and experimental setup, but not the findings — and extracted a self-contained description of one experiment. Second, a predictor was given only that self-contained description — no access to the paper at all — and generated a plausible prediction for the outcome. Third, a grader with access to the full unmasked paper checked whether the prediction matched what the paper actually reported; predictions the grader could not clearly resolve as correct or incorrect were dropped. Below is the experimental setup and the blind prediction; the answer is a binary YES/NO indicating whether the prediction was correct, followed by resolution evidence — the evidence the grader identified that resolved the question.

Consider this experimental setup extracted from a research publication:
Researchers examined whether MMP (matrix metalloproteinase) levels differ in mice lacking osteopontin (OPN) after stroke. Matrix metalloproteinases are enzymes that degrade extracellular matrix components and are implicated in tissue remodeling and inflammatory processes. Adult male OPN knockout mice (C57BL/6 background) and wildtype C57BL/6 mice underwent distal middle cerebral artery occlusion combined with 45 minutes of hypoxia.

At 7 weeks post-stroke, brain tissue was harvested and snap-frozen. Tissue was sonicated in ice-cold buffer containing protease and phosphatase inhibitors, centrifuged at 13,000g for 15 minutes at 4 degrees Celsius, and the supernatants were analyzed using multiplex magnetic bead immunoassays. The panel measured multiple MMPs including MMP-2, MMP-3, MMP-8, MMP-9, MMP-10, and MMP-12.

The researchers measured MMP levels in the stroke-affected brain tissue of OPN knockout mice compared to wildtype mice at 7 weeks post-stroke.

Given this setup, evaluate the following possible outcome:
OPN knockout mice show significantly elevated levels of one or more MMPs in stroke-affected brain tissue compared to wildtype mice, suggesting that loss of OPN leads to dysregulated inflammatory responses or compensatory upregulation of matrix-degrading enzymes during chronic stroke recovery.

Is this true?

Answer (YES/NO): NO